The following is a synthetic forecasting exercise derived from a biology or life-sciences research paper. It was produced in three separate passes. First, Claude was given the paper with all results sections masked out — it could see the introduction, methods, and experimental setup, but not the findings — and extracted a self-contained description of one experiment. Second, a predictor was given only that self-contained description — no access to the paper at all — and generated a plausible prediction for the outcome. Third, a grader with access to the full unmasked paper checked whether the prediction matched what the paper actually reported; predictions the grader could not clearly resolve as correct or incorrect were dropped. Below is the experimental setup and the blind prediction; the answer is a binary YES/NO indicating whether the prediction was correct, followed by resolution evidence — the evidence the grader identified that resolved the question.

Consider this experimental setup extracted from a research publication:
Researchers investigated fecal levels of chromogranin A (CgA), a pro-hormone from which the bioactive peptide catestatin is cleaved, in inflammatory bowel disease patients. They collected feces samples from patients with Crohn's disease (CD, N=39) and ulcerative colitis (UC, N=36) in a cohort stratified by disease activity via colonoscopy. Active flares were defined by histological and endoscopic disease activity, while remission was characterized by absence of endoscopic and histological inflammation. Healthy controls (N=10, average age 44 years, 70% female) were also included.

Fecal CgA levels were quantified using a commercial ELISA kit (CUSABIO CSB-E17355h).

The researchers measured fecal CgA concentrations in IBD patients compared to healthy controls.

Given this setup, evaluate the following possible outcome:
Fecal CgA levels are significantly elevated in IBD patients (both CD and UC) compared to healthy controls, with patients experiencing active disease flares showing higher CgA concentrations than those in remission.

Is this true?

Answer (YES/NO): NO